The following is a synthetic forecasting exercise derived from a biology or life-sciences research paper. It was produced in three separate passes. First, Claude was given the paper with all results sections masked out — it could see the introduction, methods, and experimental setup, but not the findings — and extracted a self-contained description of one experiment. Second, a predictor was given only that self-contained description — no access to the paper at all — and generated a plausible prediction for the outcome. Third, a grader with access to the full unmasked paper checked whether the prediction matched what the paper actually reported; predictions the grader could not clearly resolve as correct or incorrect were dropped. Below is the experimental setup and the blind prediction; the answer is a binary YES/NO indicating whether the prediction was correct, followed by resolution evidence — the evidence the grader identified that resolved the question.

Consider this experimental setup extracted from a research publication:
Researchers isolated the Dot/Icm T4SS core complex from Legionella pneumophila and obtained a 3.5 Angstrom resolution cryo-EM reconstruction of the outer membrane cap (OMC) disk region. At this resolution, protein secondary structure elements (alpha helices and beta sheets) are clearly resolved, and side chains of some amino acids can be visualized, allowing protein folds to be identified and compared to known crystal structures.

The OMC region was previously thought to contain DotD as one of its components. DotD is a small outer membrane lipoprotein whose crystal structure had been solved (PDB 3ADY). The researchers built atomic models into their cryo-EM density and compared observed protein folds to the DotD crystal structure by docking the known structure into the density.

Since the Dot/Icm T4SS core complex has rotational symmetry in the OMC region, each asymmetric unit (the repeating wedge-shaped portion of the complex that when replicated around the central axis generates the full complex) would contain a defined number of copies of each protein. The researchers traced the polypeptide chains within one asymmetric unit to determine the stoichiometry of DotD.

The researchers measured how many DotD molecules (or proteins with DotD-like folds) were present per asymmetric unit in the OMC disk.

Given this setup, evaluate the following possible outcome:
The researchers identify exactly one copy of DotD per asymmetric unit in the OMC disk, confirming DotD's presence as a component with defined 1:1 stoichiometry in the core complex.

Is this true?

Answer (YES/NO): NO